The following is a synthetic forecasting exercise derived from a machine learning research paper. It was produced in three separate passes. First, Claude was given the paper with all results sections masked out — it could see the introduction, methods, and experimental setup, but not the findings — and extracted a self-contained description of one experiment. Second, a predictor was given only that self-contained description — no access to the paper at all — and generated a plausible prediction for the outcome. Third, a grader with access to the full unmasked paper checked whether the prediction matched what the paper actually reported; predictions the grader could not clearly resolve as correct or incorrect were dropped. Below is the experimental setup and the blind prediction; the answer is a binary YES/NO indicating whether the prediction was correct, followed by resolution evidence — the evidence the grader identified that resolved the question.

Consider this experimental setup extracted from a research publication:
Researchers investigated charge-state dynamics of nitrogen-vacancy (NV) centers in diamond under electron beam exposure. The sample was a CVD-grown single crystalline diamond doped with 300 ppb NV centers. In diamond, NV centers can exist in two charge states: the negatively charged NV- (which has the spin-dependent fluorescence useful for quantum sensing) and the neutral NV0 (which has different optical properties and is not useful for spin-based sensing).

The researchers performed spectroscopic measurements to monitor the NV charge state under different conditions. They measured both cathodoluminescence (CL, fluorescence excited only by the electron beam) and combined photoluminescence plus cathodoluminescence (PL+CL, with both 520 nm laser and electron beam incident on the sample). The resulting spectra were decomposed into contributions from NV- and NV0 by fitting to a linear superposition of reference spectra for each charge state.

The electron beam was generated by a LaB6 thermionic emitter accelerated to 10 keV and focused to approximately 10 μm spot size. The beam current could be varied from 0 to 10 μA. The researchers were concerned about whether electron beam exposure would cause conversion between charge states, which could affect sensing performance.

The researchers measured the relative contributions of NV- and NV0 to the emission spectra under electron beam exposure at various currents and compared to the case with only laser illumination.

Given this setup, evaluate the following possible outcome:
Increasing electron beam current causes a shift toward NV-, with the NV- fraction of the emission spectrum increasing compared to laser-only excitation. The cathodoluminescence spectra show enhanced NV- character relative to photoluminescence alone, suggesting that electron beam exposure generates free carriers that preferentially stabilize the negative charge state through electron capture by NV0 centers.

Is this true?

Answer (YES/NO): NO